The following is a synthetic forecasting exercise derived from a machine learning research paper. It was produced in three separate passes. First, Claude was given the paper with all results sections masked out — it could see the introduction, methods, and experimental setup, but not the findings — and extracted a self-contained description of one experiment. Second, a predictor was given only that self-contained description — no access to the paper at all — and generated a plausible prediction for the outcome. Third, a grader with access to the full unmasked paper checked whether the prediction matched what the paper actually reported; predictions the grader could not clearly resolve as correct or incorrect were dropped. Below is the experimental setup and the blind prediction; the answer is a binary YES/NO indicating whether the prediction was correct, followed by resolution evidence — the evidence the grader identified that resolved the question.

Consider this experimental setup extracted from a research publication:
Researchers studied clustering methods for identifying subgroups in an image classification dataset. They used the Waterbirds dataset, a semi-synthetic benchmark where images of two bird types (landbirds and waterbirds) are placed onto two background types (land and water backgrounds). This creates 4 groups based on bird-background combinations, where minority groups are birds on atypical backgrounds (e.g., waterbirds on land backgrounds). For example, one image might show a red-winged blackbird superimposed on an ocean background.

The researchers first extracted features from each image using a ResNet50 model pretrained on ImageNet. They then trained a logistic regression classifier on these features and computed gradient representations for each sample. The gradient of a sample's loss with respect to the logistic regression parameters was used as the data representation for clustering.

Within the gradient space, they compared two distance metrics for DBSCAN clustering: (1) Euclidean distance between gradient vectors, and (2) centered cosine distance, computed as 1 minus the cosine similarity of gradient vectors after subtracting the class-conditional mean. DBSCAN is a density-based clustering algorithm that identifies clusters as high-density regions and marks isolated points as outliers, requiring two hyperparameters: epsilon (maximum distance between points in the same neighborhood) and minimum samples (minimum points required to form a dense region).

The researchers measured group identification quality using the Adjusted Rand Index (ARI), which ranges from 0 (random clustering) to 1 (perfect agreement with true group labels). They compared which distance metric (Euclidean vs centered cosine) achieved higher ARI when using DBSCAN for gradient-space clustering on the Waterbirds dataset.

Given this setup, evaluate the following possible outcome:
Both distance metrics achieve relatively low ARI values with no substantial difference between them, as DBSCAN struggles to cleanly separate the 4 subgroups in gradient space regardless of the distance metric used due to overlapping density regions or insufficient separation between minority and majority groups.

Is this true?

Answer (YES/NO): NO